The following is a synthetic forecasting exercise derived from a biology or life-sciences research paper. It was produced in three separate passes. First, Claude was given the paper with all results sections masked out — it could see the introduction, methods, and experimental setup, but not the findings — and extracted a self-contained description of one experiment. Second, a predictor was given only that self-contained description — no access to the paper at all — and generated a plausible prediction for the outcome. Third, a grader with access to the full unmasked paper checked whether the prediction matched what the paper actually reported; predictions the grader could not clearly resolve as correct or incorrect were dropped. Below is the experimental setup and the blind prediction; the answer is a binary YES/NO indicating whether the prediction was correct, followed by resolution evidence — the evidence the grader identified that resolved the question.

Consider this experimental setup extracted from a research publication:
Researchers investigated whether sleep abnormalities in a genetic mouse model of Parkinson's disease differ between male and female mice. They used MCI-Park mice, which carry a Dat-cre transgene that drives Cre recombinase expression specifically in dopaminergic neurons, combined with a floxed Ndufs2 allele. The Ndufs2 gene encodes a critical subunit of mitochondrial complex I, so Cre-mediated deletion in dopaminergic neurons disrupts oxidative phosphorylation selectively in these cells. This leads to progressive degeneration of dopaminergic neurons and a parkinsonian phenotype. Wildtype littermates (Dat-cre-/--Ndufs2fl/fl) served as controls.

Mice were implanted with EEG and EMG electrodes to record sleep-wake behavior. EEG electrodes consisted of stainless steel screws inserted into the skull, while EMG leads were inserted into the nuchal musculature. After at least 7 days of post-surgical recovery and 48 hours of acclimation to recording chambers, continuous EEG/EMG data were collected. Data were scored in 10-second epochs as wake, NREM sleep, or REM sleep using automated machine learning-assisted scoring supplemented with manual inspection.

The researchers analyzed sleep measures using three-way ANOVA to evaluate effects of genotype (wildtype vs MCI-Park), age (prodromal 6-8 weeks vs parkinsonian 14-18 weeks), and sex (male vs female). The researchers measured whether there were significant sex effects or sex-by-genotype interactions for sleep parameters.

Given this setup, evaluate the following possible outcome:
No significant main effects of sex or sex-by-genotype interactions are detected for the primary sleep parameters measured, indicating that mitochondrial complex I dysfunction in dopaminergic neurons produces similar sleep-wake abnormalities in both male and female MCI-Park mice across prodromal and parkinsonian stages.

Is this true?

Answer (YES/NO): YES